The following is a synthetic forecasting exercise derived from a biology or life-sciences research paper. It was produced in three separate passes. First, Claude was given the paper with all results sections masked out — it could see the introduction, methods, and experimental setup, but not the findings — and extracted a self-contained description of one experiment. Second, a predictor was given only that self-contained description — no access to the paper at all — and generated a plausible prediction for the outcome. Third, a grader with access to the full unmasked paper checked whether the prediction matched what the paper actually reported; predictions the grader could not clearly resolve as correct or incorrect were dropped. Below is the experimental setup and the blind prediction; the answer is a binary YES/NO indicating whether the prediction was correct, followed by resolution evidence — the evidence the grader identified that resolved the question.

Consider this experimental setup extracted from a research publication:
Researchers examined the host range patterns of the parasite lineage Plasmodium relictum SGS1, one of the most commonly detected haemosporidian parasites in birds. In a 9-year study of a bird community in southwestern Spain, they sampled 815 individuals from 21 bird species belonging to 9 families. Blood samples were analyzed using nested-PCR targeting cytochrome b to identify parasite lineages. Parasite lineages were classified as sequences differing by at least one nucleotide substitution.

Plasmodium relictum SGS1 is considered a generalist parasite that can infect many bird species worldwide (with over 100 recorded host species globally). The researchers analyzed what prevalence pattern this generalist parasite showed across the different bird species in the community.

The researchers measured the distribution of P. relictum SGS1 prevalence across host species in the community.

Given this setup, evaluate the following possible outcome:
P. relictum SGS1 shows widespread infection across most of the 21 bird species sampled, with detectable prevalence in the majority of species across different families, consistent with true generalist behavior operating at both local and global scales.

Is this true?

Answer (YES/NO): NO